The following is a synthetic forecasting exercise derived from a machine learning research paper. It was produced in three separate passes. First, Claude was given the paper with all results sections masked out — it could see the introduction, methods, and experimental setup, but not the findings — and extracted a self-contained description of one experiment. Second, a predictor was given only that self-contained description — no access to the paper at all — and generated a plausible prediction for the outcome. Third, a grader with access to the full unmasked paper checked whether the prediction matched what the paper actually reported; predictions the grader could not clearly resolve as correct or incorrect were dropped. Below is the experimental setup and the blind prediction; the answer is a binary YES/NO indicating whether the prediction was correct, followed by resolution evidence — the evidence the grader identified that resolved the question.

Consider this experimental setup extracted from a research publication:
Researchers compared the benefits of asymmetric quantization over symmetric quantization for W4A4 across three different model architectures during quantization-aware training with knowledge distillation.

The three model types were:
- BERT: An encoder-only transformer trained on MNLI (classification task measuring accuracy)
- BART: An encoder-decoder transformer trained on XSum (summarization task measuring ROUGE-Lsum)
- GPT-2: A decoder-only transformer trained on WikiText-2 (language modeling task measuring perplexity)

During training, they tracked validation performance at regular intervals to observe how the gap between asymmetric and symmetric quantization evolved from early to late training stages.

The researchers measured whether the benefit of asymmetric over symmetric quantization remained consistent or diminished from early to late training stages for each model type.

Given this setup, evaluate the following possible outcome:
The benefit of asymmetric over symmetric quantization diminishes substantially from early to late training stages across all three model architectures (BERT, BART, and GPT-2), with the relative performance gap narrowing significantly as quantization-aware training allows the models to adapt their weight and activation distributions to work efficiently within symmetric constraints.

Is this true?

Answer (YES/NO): NO